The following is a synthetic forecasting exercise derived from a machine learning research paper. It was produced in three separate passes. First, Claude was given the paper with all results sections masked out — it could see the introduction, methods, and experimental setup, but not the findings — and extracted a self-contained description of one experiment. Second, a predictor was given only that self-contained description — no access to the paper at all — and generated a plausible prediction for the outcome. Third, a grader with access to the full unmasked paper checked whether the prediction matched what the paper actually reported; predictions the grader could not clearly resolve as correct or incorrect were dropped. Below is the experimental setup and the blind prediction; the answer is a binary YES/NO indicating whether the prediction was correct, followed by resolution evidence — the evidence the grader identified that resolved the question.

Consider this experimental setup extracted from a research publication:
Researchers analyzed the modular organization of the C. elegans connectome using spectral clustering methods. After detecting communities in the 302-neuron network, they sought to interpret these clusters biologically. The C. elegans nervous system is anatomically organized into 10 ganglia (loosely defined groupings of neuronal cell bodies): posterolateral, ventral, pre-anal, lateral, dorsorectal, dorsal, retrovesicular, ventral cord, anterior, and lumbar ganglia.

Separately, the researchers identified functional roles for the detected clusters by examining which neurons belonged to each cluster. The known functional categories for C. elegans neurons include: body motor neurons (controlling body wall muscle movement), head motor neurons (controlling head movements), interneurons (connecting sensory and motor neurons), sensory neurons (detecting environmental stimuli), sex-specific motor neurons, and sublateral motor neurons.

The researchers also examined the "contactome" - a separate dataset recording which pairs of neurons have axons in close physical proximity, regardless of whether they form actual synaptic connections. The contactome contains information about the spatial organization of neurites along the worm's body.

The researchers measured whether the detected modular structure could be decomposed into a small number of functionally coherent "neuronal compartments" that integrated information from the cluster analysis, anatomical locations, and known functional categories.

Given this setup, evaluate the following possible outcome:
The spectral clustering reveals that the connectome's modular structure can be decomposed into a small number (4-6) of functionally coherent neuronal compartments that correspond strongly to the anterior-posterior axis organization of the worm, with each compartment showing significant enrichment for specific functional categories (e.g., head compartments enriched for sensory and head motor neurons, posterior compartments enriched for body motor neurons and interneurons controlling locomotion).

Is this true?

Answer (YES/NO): NO